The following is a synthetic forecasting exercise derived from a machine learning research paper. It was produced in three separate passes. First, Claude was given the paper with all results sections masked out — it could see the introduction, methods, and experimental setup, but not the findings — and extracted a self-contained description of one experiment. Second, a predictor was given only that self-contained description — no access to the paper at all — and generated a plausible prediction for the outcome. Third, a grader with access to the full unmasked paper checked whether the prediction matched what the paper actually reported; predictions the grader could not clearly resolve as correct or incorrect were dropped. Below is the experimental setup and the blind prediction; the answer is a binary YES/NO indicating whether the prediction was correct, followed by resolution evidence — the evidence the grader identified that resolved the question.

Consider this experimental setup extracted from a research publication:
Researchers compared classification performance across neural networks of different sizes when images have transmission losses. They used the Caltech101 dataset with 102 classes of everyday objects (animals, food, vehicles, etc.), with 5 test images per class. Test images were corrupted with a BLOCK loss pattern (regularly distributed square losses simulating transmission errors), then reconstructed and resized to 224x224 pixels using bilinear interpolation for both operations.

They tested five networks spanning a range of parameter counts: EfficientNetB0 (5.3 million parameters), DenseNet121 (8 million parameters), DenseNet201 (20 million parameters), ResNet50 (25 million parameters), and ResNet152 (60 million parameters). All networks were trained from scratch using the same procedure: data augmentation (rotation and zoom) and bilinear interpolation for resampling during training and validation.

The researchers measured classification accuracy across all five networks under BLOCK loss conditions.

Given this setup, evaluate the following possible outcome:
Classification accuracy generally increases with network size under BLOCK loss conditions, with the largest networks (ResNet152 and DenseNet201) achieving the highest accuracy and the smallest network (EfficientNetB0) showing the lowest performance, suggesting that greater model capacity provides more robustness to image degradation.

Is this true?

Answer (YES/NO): NO